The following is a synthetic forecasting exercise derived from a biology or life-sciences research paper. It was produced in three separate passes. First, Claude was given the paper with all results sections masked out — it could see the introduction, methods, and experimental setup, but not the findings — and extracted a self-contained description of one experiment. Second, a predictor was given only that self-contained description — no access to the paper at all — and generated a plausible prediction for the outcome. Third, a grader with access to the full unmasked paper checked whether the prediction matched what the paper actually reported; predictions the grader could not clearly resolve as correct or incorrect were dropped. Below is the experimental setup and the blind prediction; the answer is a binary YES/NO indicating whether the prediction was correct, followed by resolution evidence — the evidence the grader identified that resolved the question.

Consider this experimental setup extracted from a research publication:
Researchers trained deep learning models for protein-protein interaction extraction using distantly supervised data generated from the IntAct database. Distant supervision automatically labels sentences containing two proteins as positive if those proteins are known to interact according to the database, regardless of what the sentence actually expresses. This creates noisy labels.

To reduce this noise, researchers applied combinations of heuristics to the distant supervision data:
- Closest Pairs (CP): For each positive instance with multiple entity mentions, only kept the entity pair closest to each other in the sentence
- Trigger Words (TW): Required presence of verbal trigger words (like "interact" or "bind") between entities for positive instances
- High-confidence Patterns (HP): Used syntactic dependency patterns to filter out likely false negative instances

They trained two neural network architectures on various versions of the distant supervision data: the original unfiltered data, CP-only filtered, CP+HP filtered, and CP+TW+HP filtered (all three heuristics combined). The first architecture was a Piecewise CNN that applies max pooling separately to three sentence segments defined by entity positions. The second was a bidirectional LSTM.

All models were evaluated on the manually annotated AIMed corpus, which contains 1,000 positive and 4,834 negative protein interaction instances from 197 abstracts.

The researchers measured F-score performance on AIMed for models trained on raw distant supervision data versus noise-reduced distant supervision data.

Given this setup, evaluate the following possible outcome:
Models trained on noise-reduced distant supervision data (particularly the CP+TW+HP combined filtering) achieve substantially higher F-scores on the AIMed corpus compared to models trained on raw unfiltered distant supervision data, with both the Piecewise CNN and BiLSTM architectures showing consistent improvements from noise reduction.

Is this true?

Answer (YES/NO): YES